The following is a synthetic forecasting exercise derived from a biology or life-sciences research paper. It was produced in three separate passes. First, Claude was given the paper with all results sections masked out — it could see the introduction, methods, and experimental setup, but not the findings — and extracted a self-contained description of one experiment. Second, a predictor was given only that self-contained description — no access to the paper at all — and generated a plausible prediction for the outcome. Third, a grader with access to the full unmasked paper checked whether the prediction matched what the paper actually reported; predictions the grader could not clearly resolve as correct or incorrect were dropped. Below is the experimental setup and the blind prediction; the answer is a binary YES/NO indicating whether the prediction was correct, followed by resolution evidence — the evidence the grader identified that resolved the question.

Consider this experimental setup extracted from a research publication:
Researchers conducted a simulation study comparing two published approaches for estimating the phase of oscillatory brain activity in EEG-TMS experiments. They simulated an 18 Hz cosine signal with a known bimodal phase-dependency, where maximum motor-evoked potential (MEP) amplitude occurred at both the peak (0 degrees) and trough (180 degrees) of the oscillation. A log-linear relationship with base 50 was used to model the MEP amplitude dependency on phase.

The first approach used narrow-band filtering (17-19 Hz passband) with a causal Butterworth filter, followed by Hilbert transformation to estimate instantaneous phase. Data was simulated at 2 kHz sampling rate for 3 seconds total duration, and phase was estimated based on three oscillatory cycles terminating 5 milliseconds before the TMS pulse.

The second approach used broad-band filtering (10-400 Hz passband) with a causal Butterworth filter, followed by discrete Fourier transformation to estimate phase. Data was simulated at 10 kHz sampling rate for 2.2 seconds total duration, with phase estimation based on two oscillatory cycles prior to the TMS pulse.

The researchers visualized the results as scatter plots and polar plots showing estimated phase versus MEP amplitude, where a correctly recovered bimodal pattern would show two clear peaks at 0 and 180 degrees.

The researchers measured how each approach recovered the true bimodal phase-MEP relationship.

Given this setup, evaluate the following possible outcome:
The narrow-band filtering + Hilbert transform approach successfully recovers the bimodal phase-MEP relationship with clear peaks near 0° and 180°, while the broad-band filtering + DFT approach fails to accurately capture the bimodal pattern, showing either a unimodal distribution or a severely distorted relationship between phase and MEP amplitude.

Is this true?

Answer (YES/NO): NO